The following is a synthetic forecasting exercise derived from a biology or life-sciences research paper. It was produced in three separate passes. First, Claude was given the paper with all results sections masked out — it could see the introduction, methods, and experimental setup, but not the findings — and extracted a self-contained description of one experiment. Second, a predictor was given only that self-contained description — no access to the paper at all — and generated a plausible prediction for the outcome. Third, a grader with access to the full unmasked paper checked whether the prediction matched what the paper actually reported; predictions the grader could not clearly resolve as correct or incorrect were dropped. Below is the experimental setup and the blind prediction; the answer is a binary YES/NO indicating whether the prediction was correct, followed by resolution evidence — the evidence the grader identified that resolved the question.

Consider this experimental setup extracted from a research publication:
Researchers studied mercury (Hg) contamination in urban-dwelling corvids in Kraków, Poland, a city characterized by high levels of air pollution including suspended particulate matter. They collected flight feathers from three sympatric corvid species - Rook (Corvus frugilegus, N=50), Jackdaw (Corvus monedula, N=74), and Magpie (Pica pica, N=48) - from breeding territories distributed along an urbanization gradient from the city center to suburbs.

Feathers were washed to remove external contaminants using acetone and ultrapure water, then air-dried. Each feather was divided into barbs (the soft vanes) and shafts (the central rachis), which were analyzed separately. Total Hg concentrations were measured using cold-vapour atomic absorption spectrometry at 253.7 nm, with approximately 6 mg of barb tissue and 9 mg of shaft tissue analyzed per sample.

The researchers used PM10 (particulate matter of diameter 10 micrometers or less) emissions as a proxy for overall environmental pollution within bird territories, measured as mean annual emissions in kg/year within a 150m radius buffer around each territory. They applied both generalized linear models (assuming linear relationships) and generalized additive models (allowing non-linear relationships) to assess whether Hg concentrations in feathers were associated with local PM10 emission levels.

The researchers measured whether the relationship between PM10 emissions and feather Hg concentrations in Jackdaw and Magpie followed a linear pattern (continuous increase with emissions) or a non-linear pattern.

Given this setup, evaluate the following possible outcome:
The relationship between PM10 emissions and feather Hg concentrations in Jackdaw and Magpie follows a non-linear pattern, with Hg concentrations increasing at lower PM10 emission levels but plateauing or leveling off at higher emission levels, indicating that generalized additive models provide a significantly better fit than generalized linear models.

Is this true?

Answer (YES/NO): NO